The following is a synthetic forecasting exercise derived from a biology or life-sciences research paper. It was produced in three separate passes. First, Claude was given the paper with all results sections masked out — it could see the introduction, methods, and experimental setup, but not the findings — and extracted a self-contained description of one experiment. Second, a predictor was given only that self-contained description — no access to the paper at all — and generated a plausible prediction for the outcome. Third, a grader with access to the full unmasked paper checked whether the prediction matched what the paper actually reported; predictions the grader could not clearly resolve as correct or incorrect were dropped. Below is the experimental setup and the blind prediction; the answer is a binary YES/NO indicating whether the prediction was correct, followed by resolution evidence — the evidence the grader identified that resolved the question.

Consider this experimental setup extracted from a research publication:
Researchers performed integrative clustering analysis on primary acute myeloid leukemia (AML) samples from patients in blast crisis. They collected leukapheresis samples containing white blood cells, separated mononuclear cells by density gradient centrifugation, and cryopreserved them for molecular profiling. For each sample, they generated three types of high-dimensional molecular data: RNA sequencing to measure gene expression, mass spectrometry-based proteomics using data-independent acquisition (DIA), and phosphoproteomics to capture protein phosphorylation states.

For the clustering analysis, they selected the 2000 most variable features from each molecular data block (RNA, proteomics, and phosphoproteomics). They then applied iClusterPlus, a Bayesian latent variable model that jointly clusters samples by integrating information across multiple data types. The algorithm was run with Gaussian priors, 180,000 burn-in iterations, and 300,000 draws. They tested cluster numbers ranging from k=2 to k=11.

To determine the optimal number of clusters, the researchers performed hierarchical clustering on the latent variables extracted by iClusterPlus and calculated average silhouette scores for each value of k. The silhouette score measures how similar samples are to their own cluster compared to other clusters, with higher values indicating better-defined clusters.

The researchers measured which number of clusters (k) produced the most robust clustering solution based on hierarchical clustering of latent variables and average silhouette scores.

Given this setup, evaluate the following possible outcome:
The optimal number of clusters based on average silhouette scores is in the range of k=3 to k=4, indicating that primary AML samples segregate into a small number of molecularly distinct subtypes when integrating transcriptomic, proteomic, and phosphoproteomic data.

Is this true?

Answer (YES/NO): YES